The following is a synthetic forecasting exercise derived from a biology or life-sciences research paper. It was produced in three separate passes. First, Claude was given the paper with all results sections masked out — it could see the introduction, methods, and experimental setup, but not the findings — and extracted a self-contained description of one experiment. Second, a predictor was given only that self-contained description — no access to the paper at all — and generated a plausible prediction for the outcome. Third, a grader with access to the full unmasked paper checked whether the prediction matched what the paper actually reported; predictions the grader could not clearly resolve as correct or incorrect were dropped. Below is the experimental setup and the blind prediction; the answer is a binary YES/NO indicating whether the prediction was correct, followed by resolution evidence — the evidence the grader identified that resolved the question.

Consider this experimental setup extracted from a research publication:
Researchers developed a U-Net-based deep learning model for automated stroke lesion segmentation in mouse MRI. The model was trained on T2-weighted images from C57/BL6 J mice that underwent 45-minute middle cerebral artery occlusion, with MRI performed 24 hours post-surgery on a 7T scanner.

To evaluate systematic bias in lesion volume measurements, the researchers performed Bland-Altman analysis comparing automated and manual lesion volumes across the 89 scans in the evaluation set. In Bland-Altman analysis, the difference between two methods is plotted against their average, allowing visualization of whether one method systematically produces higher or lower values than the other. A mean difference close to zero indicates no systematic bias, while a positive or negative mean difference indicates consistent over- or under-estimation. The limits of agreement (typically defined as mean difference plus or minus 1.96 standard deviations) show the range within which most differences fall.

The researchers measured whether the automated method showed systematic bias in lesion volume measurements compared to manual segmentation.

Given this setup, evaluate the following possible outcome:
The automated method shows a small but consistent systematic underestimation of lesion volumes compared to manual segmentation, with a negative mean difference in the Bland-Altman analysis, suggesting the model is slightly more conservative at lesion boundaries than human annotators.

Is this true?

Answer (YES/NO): NO